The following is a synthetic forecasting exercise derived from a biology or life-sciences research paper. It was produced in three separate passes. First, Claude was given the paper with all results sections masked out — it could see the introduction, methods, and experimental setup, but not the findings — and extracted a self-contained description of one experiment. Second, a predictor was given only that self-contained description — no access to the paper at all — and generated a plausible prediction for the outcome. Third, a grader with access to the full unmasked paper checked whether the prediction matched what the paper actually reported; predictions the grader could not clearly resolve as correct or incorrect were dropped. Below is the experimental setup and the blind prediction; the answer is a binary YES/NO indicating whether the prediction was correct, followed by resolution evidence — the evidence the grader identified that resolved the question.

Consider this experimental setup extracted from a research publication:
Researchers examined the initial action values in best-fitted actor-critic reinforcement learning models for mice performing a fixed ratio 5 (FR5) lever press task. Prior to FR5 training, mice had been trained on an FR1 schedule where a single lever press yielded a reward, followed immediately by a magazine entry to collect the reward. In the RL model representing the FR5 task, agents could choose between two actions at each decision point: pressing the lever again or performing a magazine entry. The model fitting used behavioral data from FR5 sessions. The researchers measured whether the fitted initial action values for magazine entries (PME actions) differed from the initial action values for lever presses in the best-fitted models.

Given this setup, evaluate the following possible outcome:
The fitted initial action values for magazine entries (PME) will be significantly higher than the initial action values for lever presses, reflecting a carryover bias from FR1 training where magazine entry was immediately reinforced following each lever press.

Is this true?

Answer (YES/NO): YES